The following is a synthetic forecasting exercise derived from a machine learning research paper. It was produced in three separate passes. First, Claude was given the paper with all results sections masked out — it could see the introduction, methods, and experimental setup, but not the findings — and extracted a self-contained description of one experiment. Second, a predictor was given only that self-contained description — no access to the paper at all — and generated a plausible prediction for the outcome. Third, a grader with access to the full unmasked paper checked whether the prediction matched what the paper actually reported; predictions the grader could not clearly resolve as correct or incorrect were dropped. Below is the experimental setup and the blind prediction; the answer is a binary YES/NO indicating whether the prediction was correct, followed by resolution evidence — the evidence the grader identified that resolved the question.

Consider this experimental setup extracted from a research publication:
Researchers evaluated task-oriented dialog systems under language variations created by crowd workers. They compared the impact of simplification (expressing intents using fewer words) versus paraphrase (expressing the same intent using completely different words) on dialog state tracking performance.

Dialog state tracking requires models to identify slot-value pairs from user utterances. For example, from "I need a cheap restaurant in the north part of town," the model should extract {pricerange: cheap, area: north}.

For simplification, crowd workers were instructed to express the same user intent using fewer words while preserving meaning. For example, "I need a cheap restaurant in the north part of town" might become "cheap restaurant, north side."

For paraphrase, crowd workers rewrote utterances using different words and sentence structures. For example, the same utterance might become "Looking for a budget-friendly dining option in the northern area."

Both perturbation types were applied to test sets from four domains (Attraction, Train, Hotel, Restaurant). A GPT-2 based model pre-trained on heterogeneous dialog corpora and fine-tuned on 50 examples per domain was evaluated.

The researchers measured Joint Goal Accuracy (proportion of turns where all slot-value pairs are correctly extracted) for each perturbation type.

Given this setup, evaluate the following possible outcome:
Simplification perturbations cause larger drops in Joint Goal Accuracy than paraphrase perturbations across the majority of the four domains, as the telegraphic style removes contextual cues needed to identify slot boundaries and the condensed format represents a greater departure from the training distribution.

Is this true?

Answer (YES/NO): YES